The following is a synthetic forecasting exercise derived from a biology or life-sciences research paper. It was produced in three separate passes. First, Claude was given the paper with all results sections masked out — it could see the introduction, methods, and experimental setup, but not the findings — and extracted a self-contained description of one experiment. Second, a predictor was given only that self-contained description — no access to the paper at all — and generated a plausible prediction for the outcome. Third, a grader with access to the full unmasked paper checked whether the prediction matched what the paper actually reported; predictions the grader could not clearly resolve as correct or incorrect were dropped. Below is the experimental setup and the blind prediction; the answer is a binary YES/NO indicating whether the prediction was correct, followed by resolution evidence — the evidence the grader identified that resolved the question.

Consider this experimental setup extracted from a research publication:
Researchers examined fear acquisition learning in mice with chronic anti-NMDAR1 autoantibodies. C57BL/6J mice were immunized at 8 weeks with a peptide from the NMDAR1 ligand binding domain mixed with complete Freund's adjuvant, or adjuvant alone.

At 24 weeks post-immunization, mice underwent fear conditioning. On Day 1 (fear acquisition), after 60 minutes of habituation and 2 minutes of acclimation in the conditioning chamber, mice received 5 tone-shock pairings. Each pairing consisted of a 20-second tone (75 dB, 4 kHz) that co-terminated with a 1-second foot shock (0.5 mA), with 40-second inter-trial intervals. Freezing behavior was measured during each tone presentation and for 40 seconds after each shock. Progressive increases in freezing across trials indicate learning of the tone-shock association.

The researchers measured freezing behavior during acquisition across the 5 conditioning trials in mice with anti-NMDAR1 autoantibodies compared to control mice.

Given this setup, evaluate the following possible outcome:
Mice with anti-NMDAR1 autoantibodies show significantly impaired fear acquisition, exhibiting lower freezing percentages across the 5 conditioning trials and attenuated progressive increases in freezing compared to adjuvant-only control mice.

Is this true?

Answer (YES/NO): NO